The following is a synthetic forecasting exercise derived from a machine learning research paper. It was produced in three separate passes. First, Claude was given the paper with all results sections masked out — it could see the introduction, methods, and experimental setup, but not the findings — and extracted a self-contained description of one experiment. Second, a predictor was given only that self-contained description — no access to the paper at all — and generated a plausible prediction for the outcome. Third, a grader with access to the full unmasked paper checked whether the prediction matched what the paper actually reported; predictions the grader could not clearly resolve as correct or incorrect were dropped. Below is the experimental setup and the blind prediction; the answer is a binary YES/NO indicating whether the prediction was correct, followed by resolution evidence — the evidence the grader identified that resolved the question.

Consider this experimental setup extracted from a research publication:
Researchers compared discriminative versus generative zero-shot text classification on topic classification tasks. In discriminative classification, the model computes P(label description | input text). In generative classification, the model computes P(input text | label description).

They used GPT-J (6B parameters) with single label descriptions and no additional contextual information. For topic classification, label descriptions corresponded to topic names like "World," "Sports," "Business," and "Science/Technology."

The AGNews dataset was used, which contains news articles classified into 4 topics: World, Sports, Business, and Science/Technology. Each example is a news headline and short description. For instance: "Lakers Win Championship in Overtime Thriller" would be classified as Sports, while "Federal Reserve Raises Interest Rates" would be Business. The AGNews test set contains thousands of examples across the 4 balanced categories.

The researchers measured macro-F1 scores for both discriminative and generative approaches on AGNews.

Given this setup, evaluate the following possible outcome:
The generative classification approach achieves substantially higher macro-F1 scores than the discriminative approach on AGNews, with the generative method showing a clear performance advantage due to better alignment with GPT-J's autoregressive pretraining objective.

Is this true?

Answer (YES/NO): YES